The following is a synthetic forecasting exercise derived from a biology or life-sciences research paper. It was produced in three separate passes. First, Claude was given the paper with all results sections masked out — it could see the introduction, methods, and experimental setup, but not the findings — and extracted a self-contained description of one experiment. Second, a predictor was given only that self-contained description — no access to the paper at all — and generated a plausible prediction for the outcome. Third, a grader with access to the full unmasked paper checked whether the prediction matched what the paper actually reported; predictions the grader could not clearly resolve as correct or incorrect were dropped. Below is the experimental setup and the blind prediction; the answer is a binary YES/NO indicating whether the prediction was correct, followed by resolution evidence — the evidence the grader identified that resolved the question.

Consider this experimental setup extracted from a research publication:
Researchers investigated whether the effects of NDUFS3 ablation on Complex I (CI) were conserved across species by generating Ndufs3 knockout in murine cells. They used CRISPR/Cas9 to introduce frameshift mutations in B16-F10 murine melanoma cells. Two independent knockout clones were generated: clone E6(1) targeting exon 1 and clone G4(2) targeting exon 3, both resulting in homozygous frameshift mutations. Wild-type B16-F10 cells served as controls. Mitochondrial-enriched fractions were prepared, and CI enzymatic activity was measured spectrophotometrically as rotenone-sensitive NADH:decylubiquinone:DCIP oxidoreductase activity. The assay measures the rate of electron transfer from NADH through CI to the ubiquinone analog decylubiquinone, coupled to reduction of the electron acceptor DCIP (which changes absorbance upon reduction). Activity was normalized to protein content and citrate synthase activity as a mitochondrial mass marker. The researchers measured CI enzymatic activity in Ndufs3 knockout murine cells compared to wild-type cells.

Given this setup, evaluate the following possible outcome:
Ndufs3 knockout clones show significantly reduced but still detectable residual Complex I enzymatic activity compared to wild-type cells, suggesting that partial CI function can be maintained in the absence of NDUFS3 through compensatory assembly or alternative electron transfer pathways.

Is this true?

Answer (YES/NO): YES